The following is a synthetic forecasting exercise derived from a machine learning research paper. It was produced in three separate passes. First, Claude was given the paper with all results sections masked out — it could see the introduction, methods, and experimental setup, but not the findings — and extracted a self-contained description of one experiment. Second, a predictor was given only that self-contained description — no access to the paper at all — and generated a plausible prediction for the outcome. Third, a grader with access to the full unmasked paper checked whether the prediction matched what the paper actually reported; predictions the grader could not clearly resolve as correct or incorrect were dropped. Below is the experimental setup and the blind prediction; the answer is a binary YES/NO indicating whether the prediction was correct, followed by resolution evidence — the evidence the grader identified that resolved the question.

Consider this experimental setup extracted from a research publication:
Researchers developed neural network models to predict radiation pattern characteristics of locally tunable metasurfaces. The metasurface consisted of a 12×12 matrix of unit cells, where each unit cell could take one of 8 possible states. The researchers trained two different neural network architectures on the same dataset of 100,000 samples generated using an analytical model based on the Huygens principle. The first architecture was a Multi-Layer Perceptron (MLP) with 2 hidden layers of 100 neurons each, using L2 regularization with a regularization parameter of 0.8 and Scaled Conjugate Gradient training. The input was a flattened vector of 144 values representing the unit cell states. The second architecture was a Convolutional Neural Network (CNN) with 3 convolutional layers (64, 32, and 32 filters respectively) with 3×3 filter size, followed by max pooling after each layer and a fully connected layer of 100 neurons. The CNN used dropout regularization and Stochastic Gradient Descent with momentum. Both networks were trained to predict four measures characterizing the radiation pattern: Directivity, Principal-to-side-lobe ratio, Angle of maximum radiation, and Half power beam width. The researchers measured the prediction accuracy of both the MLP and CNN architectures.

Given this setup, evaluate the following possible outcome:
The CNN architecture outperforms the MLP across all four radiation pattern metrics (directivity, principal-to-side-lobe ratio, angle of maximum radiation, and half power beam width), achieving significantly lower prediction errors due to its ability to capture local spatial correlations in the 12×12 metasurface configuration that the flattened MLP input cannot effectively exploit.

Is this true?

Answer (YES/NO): NO